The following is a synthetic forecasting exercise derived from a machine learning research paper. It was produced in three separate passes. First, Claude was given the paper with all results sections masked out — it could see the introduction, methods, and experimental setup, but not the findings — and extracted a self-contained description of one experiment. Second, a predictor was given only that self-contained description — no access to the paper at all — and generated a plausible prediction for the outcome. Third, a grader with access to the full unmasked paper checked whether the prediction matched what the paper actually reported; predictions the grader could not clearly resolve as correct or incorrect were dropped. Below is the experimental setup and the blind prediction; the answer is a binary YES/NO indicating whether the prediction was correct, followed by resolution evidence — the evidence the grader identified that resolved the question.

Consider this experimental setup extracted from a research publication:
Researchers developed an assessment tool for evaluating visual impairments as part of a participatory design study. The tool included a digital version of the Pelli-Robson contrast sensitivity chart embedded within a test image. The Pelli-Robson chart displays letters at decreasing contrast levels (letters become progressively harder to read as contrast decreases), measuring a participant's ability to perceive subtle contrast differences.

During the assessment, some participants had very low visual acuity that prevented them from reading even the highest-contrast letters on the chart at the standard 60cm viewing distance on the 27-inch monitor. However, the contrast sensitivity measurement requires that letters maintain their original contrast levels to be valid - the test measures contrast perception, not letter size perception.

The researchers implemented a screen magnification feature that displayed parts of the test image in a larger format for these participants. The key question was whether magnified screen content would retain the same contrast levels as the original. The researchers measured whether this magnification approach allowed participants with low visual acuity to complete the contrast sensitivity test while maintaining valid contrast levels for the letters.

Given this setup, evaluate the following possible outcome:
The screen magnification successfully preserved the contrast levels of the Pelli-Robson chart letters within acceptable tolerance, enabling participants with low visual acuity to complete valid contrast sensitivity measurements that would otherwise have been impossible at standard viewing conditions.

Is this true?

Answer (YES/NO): YES